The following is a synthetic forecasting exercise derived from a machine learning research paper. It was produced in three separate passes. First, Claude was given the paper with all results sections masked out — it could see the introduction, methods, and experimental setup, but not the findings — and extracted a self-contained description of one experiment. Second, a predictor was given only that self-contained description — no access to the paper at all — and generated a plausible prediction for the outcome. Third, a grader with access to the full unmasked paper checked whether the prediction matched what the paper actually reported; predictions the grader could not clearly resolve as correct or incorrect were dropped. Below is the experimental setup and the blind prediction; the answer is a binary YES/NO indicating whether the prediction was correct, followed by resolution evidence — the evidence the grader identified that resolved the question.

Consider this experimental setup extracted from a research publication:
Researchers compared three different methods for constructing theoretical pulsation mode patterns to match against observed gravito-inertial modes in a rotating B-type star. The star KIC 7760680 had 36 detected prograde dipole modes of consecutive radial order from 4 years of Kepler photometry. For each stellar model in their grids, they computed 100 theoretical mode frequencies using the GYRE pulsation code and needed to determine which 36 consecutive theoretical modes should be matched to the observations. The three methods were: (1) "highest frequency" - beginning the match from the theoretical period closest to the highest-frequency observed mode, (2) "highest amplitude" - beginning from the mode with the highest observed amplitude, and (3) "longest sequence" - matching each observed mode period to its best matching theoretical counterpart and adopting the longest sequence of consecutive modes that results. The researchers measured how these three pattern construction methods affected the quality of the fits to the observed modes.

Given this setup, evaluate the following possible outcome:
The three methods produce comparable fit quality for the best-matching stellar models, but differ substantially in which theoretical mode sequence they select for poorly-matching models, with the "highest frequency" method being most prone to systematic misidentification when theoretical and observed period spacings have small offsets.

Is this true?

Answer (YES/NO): NO